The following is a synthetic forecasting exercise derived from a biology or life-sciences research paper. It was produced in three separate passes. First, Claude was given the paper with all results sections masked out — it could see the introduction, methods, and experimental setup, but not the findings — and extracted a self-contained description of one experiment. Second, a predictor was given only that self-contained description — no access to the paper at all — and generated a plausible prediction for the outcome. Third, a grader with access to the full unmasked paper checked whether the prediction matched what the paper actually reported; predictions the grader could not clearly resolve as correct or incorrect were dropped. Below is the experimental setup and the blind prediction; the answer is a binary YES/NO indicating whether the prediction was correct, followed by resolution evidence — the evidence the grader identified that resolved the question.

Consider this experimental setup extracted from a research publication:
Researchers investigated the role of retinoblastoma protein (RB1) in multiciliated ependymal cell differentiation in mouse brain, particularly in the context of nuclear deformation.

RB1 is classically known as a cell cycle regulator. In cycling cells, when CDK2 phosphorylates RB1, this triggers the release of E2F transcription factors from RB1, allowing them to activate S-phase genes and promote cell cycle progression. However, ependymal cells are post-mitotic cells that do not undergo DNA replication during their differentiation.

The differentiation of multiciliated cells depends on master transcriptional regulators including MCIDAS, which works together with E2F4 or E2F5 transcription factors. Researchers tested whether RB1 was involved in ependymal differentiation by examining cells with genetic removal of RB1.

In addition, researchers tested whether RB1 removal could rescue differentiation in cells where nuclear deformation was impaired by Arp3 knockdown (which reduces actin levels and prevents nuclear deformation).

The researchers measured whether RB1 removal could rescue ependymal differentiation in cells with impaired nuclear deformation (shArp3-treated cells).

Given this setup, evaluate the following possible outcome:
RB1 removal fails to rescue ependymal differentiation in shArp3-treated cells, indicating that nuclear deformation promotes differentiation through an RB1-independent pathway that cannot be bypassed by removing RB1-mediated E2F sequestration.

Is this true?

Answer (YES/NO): NO